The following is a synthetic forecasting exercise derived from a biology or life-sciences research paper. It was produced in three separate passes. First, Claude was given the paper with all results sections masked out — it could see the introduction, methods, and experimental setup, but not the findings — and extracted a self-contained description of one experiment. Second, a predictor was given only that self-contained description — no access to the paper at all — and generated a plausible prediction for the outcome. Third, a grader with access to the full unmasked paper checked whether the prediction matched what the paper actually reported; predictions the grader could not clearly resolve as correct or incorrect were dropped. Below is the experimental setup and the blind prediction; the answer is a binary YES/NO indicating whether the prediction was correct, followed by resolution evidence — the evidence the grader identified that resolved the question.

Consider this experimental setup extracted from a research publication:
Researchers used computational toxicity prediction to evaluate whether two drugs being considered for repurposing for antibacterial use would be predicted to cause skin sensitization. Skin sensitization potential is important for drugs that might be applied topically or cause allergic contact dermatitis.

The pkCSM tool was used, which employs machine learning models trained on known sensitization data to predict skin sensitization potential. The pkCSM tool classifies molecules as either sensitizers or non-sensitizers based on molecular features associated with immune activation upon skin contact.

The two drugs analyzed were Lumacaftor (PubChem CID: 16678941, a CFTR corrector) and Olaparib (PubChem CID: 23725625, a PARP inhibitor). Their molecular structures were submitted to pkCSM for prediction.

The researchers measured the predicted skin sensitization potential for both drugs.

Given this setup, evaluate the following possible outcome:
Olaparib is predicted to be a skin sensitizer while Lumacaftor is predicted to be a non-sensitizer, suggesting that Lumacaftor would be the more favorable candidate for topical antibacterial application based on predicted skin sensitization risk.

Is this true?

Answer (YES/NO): NO